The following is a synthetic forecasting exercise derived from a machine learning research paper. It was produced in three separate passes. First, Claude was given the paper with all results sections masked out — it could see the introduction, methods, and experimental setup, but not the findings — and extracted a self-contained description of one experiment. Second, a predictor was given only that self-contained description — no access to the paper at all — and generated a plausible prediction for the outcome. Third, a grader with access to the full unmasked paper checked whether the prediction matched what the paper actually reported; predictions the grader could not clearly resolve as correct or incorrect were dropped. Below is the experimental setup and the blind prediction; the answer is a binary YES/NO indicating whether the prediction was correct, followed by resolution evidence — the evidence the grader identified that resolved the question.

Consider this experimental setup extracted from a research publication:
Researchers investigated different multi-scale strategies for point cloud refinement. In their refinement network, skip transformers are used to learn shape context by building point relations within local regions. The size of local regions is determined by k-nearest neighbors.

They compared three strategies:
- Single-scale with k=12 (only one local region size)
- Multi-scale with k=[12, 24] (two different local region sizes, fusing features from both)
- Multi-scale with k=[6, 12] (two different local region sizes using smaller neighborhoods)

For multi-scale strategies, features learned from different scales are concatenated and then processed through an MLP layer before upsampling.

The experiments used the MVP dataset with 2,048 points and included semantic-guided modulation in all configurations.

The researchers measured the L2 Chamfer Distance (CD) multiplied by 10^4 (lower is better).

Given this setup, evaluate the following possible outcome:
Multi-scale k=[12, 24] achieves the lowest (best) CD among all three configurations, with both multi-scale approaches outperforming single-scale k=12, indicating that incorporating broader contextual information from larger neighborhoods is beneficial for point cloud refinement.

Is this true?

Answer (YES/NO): NO